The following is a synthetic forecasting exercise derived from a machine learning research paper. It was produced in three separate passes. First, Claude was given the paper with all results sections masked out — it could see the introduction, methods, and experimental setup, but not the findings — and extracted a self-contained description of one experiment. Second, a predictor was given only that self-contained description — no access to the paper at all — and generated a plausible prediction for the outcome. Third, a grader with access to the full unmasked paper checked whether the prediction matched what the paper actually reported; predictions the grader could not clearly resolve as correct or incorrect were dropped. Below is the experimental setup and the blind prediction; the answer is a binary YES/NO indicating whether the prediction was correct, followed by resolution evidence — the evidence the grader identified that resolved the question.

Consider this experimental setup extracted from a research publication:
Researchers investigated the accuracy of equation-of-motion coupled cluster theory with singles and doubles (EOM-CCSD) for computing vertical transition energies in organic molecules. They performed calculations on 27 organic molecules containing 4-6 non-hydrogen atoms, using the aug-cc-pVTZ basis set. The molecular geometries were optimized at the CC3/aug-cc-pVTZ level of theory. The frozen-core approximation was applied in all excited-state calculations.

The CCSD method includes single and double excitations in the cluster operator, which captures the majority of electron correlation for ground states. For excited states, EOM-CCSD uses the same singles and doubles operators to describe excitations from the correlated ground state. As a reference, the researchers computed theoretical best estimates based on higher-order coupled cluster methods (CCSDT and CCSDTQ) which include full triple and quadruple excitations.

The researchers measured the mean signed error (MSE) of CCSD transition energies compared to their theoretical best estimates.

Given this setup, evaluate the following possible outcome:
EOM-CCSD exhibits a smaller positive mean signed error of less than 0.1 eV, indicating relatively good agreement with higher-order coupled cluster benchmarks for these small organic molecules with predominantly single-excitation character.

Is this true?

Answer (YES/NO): NO